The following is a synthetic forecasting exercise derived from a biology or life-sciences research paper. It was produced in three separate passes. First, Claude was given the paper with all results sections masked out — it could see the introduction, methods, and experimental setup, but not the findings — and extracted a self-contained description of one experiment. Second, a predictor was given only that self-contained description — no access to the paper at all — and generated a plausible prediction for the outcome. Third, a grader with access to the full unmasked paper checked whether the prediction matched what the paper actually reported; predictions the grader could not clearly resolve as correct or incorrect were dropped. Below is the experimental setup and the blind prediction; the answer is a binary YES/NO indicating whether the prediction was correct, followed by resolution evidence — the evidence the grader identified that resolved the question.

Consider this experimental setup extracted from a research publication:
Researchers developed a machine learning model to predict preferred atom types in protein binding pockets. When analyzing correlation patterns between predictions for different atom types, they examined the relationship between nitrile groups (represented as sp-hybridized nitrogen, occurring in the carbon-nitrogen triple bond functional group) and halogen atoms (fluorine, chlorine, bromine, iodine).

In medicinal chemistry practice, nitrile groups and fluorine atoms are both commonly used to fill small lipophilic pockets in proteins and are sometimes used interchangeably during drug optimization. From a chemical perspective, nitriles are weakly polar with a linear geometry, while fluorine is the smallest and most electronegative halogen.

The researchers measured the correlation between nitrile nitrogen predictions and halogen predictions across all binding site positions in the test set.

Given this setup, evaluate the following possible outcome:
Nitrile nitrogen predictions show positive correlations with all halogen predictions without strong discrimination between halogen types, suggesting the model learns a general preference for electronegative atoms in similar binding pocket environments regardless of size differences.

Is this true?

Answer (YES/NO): YES